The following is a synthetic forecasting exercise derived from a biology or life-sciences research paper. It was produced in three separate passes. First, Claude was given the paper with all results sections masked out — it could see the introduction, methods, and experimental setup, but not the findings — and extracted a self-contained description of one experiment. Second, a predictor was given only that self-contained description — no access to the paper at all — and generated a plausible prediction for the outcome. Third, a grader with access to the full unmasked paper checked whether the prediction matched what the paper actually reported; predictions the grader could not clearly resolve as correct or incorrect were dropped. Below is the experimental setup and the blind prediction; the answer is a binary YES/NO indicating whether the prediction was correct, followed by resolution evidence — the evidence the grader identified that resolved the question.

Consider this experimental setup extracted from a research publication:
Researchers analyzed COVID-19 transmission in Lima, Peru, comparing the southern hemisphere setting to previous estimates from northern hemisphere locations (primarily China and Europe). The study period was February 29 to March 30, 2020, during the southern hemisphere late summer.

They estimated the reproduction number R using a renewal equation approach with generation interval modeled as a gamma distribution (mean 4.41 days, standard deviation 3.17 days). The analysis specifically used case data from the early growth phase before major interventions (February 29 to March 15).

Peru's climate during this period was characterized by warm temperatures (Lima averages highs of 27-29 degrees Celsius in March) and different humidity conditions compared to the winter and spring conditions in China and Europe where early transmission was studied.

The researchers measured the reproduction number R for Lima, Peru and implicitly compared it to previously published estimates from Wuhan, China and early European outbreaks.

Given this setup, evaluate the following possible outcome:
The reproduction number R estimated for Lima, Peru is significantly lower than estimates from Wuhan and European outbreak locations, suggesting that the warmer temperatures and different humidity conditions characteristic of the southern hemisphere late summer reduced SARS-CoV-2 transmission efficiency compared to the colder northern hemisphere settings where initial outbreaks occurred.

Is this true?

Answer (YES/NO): NO